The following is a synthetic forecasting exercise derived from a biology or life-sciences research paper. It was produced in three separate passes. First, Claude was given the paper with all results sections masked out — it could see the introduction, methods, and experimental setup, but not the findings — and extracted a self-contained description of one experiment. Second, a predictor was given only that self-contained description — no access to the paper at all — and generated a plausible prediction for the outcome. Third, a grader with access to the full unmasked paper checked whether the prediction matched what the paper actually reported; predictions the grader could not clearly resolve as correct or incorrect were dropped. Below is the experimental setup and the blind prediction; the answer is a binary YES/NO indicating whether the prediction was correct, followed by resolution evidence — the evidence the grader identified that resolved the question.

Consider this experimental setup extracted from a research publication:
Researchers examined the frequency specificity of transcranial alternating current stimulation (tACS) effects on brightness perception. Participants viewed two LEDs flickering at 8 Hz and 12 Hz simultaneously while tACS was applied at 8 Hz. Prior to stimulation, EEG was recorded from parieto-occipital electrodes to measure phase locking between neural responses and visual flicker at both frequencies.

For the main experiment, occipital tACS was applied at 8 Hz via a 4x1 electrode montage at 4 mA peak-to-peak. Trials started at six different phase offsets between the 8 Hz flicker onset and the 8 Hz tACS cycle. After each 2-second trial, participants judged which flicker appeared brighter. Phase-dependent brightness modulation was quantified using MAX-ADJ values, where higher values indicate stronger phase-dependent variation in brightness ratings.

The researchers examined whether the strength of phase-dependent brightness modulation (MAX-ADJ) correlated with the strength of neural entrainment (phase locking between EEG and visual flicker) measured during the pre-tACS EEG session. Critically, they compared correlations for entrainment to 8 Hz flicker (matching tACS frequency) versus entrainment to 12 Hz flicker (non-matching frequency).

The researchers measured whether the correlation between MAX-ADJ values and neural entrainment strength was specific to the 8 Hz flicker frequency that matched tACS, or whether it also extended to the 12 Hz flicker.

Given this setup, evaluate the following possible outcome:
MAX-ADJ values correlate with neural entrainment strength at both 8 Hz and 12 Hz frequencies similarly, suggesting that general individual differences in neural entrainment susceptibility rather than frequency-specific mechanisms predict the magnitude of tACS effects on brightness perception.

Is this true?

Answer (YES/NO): NO